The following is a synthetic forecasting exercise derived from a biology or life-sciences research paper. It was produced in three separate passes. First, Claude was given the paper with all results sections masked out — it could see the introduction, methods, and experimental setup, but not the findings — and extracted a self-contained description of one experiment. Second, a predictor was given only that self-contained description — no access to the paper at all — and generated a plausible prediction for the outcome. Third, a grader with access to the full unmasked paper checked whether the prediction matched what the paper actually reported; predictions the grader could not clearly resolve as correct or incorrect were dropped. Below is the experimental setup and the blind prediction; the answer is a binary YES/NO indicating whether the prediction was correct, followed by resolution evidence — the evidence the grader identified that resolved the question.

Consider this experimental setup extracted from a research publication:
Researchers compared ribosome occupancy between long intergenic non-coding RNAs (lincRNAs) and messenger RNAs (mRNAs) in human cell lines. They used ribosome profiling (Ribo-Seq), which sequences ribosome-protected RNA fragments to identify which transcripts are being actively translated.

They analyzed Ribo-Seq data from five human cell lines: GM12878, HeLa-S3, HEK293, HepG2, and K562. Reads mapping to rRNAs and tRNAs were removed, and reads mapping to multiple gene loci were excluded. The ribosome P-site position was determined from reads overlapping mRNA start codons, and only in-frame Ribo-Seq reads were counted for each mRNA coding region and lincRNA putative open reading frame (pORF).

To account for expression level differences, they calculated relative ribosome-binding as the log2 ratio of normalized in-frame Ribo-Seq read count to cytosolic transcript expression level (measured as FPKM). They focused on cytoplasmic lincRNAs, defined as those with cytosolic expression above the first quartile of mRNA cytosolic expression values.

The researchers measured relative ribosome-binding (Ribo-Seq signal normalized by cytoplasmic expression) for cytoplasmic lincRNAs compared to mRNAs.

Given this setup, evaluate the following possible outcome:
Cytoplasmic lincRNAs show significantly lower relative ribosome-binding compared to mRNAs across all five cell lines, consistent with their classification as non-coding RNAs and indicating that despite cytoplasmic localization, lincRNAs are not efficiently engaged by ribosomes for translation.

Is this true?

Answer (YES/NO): NO